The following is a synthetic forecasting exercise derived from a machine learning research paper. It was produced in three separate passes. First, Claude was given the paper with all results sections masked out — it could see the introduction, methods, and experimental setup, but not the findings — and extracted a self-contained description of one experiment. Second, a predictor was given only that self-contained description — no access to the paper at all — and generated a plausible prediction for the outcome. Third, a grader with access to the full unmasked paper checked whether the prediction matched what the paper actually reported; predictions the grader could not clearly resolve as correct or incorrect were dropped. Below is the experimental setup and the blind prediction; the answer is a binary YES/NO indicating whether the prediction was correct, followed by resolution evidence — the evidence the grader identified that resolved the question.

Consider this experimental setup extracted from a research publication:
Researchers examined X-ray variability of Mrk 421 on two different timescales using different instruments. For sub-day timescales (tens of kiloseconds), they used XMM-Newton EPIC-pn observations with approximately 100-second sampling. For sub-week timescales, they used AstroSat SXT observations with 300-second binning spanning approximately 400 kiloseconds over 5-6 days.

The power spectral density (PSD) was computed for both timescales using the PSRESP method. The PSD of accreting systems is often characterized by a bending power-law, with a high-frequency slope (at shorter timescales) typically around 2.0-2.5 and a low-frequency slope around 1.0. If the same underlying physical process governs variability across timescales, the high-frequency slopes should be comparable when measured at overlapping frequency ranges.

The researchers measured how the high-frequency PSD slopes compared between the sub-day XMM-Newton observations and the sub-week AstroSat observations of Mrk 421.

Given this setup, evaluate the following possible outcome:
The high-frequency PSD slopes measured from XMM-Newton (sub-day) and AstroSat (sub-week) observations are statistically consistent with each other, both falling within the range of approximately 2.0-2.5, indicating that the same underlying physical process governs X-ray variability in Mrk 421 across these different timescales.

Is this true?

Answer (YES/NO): NO